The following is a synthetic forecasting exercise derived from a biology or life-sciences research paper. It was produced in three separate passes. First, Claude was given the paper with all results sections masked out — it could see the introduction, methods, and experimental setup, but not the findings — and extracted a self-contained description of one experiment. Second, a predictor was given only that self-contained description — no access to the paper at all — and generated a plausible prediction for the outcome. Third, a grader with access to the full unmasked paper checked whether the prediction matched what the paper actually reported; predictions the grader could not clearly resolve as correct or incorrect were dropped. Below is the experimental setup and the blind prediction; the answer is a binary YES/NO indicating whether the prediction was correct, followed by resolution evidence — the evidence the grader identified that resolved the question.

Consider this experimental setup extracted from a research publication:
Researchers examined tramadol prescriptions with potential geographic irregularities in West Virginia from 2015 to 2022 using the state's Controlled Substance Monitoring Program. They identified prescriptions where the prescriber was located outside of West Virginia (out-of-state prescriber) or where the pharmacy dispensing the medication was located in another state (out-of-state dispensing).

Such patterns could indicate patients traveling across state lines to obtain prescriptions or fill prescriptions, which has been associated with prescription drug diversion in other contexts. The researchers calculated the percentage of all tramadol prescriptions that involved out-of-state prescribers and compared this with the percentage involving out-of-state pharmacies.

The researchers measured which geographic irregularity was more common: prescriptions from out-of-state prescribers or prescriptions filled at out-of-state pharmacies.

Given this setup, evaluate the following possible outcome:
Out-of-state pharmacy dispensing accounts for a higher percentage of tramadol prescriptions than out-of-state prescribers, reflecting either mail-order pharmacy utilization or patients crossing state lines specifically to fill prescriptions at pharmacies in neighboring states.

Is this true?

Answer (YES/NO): NO